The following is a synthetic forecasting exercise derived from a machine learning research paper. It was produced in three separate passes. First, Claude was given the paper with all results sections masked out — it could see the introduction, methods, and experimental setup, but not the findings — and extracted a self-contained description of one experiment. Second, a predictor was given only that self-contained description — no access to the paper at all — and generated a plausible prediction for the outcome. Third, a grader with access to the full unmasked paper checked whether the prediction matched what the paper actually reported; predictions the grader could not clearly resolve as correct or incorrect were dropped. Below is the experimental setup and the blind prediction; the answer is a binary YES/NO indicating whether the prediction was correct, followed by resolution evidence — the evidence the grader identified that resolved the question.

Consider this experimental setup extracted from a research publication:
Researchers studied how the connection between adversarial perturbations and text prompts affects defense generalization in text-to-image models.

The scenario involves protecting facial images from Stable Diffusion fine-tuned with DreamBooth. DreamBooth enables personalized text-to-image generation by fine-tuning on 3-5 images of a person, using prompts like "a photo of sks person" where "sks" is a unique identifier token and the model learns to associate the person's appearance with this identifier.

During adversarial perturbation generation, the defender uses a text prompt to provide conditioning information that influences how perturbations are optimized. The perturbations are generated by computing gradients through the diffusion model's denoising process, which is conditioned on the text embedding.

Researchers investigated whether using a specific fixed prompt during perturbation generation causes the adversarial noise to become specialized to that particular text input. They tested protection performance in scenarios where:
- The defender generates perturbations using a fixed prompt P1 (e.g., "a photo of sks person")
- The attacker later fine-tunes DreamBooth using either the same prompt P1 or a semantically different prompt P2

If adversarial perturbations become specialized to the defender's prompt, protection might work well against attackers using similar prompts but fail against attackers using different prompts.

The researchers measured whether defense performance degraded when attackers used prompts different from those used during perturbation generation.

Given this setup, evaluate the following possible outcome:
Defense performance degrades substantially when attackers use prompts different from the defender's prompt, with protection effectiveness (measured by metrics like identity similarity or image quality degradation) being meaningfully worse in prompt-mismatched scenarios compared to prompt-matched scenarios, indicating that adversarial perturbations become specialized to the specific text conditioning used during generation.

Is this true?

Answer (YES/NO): YES